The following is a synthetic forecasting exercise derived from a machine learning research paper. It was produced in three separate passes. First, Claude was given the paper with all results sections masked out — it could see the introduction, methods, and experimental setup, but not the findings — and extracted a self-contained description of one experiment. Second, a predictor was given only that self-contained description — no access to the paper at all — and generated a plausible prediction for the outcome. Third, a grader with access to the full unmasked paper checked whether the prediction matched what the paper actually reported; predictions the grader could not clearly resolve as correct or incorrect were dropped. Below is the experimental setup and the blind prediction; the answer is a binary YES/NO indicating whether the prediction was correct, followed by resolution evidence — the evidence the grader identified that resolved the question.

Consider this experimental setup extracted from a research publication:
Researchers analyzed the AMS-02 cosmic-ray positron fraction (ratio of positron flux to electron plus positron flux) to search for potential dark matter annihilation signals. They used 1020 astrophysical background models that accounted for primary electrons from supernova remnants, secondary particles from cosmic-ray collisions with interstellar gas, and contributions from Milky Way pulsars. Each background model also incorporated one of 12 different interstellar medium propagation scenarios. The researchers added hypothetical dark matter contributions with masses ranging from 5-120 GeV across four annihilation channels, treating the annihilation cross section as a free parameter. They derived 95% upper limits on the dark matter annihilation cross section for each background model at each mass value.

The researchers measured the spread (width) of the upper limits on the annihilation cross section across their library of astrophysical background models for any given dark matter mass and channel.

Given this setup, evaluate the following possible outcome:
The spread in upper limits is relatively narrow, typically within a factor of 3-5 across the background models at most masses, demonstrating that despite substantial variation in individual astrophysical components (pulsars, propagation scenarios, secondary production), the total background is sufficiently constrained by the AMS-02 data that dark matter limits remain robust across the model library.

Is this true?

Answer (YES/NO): NO